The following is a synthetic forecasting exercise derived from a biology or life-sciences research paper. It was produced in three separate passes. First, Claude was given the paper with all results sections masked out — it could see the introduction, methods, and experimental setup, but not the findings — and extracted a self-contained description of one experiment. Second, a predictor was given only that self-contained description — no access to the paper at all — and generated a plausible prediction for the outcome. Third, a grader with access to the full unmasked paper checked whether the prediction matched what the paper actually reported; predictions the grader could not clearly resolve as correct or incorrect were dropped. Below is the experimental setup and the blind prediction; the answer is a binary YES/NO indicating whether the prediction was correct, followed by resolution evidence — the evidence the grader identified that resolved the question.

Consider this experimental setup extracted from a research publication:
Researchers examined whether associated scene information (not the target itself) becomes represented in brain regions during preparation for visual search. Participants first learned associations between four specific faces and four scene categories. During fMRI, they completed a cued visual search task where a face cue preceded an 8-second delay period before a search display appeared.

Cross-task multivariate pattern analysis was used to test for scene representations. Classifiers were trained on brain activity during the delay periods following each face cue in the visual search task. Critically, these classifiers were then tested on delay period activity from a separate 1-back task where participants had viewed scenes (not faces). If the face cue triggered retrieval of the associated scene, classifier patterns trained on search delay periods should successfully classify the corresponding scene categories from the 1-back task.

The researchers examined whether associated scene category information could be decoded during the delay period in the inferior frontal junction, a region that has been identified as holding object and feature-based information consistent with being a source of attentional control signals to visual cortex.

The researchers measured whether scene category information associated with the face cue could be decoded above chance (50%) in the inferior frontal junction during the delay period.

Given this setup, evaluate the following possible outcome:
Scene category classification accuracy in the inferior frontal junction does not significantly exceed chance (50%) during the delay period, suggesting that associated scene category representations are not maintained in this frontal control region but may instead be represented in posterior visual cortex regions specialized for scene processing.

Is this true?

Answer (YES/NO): NO